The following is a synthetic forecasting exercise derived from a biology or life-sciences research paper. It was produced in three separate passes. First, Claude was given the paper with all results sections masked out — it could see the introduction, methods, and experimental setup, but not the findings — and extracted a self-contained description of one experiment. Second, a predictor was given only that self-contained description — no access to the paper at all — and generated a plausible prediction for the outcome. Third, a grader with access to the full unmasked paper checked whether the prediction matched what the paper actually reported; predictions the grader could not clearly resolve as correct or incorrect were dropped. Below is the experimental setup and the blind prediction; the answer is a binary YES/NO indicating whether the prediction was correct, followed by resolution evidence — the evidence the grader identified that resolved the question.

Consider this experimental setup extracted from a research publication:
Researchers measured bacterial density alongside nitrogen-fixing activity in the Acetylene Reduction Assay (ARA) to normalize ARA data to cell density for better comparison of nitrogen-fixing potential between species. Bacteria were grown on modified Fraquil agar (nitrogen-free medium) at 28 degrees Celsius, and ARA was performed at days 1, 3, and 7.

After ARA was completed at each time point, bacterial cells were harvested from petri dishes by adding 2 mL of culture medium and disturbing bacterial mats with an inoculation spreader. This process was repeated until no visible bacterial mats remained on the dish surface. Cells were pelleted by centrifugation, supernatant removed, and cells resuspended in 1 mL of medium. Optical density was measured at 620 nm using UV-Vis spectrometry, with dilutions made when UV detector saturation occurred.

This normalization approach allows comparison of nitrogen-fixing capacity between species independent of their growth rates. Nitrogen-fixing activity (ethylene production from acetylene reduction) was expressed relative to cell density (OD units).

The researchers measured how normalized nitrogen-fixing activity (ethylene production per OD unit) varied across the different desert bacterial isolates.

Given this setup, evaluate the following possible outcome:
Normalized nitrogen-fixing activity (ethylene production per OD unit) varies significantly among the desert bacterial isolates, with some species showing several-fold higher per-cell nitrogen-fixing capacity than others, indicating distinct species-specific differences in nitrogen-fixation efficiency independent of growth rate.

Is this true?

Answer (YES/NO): YES